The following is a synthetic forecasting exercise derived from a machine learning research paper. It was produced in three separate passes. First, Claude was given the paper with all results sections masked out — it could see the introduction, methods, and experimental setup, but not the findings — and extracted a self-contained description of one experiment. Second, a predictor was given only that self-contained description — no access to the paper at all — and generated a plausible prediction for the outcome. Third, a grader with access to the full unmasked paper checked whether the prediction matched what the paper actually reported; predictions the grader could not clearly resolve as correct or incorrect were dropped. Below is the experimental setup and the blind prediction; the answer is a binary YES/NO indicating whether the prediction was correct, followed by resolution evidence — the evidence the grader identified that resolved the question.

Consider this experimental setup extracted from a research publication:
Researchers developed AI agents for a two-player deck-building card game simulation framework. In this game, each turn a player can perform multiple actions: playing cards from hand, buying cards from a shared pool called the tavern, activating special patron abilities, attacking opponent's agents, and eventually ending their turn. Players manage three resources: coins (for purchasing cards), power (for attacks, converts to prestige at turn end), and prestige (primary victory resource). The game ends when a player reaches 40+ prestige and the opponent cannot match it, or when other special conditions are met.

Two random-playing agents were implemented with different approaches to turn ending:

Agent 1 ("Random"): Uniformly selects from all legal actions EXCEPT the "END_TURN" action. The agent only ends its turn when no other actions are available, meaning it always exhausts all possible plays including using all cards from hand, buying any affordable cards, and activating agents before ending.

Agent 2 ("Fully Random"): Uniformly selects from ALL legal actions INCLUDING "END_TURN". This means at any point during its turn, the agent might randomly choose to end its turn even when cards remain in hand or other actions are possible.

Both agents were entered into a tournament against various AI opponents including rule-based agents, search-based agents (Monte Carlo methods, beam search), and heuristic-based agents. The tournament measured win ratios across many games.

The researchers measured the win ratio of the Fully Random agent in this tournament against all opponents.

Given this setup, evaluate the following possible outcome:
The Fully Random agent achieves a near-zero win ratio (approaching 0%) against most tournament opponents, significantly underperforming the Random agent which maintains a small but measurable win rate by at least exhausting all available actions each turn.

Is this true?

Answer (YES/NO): YES